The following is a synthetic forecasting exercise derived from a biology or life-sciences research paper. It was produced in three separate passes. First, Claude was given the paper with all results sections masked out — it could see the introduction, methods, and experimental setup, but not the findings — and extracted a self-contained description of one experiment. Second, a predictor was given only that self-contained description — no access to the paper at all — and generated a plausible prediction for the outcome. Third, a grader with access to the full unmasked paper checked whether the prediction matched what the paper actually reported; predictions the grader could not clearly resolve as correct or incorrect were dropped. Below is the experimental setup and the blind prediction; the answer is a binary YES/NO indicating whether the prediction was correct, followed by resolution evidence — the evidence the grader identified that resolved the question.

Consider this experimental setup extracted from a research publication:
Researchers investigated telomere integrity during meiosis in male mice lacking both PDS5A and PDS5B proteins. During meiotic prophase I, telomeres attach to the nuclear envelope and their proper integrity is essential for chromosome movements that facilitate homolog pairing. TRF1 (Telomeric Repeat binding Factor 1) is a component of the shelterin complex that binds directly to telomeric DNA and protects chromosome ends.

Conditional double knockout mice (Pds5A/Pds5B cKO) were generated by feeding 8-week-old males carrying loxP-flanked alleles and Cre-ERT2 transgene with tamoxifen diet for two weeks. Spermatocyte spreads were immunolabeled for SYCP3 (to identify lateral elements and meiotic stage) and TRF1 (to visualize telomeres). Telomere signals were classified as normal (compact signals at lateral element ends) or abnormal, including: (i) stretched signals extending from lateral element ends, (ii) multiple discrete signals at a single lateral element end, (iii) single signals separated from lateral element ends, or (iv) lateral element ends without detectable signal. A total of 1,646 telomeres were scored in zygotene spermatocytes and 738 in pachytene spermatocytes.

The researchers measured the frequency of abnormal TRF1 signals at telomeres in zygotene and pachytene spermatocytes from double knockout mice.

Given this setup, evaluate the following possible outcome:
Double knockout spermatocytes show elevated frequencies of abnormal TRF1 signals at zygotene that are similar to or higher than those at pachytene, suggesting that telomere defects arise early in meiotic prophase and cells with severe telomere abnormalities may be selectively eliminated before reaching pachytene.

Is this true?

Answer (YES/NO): YES